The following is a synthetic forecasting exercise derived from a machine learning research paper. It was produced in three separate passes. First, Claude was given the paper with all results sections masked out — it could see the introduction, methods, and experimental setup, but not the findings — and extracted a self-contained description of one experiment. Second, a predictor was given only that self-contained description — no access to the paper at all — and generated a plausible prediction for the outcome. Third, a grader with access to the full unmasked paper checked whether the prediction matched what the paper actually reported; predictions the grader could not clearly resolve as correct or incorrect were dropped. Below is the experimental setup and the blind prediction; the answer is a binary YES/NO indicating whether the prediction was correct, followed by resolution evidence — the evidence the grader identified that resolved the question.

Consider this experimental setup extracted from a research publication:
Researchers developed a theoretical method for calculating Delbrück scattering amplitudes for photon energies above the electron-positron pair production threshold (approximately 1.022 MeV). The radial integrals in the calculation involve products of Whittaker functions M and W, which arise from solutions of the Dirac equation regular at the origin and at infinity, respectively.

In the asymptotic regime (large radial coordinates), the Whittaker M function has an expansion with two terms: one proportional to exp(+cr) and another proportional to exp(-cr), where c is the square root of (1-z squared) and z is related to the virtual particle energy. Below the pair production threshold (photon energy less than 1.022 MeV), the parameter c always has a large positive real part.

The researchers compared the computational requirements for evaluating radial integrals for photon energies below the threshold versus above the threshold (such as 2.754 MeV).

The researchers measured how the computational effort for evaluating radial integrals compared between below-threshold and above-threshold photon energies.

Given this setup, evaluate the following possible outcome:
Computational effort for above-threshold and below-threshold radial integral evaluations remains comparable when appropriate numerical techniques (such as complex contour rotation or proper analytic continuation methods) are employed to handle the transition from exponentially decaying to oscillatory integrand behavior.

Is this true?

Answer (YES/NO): NO